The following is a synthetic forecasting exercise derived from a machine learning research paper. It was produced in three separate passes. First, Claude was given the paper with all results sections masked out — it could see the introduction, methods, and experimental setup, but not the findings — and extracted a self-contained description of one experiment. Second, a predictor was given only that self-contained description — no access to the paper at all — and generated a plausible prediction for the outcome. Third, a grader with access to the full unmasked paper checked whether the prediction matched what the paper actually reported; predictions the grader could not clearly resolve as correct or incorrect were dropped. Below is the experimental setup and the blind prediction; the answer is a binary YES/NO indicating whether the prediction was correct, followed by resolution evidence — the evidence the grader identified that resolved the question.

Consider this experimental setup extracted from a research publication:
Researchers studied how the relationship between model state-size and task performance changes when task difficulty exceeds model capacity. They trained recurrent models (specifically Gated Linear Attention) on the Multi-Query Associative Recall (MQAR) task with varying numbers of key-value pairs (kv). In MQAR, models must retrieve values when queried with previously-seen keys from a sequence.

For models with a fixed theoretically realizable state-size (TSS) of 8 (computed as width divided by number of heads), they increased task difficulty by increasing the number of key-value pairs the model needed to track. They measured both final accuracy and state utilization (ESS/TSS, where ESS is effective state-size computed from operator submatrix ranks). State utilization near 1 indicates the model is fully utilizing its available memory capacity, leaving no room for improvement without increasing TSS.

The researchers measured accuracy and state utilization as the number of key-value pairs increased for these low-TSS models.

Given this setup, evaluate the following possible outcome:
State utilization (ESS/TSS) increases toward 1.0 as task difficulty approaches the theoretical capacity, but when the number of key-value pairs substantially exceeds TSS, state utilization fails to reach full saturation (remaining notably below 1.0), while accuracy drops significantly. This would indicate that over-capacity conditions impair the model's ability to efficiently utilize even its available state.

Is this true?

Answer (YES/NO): NO